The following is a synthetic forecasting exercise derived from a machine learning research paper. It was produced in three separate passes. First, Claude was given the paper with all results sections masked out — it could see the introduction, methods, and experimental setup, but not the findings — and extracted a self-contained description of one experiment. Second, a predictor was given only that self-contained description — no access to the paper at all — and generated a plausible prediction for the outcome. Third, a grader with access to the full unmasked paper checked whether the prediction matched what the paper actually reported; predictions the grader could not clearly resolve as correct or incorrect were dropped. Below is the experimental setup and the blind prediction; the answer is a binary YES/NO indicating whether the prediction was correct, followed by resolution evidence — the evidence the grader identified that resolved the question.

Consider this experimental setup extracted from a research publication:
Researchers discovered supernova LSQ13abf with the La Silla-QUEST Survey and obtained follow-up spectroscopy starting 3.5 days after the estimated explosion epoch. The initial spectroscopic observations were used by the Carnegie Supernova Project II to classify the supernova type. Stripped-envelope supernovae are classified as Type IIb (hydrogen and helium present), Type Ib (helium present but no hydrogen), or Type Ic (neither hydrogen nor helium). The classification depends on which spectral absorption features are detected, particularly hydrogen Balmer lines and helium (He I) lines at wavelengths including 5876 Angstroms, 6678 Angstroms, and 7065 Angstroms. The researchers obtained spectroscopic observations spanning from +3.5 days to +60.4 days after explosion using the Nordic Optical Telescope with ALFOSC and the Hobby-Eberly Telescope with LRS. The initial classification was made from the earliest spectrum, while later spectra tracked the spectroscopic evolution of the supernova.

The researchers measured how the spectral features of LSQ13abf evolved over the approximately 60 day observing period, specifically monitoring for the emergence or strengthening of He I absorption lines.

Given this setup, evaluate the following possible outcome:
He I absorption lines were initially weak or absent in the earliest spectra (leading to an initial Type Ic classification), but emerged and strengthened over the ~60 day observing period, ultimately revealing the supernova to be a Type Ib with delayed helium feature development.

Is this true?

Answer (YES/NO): YES